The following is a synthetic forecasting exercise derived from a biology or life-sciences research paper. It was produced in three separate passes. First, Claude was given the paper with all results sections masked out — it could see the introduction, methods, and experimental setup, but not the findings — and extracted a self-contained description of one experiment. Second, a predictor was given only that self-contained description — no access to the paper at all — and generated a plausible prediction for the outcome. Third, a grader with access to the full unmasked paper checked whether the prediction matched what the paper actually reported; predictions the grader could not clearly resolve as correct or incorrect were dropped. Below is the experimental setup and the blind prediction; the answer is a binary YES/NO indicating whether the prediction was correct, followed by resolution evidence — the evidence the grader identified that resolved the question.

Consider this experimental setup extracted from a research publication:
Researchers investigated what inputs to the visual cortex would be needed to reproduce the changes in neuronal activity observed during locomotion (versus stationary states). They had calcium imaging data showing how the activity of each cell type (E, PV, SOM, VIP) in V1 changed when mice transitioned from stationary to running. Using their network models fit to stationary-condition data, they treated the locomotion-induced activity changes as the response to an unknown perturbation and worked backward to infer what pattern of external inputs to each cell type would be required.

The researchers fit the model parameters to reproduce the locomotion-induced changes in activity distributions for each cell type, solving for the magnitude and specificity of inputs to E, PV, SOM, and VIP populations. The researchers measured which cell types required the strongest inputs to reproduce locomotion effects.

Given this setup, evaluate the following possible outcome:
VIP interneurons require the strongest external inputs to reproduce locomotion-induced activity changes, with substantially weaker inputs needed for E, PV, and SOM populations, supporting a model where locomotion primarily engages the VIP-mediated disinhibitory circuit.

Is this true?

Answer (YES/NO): NO